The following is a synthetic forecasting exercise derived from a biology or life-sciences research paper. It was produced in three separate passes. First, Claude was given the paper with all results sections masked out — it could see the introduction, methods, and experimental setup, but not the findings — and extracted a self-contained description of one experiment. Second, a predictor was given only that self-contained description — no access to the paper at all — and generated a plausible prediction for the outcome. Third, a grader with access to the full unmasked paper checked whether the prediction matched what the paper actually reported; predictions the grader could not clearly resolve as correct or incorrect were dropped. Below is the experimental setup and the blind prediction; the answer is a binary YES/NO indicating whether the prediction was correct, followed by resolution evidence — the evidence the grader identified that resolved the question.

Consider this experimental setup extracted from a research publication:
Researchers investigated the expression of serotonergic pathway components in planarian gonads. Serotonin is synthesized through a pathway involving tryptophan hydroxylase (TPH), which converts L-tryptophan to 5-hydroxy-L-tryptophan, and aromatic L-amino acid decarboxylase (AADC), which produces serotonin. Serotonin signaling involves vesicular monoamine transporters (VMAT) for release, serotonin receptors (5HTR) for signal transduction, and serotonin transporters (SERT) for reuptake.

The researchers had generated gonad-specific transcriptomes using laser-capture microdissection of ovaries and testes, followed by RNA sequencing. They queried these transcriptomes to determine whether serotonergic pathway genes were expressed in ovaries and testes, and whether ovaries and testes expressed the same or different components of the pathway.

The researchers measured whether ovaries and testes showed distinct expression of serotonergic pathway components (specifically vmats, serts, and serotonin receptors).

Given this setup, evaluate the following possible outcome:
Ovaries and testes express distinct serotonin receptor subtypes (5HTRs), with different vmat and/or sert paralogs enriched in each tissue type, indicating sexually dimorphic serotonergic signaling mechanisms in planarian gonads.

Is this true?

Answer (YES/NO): YES